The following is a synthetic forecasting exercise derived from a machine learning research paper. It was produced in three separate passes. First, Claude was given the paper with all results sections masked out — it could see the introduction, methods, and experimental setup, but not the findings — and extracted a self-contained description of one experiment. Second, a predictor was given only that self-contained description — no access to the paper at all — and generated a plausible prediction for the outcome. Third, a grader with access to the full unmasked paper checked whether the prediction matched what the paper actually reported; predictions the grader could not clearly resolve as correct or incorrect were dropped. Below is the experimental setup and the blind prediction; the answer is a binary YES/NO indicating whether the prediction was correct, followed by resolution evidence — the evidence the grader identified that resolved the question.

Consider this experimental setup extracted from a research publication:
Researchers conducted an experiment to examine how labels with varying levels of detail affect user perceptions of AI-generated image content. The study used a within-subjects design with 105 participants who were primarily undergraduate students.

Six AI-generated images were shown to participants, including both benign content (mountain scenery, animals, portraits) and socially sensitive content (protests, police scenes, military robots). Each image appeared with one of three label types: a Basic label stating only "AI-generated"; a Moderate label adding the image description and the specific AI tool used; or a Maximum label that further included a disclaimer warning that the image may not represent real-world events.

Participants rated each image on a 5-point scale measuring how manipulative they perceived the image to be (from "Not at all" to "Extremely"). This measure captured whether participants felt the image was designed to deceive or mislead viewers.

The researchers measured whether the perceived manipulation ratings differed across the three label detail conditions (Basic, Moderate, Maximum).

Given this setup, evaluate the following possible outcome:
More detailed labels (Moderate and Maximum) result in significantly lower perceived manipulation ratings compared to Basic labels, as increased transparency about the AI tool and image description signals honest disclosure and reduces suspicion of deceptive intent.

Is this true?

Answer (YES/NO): NO